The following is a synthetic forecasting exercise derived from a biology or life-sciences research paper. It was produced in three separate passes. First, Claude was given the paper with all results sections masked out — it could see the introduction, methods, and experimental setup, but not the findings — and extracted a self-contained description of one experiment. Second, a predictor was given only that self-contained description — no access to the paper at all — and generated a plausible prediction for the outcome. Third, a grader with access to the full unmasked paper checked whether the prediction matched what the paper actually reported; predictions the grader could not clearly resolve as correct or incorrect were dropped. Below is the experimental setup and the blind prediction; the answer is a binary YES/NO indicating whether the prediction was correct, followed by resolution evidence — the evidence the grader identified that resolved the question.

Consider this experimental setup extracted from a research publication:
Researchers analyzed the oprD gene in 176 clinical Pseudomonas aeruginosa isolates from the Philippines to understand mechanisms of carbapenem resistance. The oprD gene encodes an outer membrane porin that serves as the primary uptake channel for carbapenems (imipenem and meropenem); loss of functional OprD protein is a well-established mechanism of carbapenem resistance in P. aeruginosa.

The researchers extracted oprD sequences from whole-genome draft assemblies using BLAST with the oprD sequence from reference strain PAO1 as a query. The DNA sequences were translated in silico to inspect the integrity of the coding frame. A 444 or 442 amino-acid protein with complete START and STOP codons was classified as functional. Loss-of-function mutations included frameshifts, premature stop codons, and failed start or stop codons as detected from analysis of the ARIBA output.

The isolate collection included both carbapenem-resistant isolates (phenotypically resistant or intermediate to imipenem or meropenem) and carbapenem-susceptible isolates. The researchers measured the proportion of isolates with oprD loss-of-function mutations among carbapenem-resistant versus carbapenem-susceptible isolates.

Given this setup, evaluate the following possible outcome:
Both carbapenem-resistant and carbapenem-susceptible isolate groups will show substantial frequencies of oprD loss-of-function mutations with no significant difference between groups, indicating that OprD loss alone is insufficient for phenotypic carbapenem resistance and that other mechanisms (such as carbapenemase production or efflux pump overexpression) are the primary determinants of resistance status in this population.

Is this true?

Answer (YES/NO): NO